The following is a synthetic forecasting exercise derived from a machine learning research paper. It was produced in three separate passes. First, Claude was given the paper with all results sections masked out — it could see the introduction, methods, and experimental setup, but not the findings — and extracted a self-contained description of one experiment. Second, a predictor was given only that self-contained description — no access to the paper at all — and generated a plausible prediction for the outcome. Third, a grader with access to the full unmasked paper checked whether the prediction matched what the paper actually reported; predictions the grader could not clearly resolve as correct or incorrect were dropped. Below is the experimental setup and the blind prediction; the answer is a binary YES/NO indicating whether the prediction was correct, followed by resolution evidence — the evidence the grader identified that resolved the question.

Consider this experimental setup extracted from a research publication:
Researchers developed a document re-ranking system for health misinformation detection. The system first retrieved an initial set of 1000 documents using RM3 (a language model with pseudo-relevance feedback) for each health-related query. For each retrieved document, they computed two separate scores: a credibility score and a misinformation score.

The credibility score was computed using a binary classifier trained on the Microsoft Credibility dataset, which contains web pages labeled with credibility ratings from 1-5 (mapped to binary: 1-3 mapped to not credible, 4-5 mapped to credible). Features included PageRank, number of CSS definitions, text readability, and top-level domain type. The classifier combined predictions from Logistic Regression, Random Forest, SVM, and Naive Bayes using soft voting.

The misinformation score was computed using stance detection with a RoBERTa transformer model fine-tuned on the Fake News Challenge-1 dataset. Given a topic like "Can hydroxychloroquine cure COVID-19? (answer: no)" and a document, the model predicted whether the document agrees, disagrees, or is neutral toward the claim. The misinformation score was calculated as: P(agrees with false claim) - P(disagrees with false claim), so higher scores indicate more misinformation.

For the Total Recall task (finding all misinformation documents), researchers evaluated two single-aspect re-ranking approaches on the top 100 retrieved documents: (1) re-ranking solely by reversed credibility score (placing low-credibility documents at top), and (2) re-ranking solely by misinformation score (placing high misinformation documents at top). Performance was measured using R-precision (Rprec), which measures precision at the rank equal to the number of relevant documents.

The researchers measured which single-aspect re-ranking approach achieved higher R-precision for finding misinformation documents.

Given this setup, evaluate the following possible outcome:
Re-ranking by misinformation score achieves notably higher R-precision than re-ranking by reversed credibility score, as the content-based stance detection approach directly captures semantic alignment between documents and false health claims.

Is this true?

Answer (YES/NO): YES